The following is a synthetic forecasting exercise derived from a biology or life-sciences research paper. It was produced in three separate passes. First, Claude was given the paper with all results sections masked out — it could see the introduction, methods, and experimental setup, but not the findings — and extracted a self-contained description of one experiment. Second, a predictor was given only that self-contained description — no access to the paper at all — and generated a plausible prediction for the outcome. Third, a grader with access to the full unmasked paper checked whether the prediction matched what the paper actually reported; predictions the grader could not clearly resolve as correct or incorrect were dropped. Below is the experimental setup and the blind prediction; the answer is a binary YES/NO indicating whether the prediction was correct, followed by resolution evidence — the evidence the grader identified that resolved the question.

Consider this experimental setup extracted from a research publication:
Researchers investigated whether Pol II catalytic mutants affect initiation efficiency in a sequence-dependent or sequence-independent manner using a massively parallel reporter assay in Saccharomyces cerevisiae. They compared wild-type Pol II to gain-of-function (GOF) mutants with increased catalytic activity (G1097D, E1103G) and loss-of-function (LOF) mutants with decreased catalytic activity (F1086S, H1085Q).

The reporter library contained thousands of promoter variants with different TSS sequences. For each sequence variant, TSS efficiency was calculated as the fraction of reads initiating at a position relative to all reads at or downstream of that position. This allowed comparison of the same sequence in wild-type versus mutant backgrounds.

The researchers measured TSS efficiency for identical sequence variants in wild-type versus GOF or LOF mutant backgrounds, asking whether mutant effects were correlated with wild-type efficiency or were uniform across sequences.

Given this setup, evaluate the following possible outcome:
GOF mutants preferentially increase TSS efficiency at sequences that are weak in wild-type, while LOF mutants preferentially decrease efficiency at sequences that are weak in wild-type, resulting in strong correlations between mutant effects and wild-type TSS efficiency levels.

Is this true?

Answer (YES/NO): NO